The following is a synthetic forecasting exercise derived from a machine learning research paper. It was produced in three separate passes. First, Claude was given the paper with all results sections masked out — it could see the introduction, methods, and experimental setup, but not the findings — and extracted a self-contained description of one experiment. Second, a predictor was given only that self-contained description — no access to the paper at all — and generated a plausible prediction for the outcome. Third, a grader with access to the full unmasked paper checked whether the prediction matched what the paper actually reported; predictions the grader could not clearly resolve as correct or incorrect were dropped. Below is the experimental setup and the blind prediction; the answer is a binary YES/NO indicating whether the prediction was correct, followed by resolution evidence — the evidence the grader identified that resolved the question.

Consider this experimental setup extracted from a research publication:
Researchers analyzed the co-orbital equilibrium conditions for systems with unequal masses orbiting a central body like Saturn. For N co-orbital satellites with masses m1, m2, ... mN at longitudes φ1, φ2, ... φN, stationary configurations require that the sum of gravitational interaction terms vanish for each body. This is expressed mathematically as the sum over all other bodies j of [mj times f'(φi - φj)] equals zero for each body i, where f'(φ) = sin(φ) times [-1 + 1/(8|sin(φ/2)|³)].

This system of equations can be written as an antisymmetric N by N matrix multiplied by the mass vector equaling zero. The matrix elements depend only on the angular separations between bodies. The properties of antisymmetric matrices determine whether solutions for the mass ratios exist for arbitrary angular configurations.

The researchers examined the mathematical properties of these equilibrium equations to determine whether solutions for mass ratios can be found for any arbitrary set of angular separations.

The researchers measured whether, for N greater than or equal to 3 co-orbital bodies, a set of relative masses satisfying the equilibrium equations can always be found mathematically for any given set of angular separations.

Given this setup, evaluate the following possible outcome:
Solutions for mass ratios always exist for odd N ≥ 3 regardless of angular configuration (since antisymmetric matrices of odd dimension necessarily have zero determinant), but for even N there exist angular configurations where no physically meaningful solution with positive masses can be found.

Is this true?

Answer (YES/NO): NO